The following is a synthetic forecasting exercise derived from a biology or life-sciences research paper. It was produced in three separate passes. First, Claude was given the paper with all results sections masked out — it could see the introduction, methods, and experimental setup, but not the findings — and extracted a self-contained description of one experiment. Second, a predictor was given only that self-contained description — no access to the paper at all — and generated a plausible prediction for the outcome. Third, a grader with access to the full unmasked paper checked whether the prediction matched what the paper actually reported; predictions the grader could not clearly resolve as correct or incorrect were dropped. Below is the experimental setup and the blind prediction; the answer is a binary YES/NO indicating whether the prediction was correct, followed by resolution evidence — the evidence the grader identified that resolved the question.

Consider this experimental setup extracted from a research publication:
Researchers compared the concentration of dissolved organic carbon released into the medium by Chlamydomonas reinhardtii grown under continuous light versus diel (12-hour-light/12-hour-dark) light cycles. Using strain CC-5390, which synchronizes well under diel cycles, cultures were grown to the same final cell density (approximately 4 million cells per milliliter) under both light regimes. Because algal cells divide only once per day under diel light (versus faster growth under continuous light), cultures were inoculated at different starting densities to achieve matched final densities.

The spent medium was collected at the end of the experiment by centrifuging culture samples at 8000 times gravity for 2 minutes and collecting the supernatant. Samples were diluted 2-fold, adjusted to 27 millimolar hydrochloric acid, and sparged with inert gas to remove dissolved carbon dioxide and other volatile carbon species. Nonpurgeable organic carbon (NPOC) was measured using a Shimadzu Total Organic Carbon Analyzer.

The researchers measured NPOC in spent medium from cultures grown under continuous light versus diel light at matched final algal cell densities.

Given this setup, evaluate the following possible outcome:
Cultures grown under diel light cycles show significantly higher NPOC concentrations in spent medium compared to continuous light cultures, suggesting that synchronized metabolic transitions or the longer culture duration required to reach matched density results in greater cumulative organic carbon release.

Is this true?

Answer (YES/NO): NO